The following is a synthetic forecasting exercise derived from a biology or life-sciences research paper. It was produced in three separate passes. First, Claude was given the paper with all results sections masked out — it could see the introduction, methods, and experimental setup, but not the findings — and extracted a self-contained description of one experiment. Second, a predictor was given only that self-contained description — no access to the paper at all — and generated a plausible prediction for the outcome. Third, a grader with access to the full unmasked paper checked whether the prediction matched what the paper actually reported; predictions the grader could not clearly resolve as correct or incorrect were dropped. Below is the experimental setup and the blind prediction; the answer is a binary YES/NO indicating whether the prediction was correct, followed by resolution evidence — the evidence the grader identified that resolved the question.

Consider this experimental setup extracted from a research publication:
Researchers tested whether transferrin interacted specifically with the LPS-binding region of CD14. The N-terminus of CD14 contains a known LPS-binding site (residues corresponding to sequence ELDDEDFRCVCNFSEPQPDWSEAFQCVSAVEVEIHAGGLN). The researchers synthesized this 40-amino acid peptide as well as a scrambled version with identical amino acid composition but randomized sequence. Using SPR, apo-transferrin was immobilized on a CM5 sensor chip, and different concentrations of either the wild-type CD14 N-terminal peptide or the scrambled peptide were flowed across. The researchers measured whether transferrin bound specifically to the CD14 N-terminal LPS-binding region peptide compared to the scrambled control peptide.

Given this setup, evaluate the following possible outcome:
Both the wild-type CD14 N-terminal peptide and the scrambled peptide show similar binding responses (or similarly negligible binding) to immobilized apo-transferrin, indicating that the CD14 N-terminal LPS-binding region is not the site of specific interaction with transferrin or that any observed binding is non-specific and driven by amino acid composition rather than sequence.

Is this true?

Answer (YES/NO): NO